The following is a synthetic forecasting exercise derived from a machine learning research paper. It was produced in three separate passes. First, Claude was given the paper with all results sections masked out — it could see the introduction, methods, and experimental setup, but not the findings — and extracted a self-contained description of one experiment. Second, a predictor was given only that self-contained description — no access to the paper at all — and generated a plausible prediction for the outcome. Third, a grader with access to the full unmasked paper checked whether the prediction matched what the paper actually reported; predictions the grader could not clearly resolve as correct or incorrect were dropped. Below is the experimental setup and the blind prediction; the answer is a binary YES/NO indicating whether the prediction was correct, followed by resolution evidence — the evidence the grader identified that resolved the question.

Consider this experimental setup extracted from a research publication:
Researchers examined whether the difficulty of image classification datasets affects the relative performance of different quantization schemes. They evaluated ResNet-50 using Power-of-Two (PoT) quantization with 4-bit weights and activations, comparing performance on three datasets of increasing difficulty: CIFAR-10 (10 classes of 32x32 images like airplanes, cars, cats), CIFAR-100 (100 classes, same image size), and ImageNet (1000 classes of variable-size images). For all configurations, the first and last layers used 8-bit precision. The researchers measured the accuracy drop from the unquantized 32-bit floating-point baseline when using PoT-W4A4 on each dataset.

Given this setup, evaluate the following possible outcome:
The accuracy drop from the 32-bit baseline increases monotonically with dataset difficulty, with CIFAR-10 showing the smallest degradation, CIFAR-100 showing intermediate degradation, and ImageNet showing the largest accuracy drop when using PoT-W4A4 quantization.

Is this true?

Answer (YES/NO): YES